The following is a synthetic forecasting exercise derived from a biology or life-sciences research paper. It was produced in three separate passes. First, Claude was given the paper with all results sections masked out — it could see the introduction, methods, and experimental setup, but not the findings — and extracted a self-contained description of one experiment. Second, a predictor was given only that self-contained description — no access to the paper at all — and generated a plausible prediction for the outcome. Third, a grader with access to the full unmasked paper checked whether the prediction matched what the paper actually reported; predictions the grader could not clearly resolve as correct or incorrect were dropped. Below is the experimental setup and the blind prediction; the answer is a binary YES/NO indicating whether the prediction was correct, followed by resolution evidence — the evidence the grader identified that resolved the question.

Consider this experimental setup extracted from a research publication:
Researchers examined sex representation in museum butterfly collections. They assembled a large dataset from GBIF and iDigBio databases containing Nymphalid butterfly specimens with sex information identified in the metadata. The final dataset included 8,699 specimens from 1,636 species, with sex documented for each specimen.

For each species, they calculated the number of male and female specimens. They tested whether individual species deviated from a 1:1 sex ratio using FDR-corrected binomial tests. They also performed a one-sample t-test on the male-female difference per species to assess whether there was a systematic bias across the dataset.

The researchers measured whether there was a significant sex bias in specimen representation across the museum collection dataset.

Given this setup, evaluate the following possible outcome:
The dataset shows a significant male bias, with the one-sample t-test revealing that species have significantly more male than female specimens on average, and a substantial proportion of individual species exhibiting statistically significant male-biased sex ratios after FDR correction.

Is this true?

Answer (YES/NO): NO